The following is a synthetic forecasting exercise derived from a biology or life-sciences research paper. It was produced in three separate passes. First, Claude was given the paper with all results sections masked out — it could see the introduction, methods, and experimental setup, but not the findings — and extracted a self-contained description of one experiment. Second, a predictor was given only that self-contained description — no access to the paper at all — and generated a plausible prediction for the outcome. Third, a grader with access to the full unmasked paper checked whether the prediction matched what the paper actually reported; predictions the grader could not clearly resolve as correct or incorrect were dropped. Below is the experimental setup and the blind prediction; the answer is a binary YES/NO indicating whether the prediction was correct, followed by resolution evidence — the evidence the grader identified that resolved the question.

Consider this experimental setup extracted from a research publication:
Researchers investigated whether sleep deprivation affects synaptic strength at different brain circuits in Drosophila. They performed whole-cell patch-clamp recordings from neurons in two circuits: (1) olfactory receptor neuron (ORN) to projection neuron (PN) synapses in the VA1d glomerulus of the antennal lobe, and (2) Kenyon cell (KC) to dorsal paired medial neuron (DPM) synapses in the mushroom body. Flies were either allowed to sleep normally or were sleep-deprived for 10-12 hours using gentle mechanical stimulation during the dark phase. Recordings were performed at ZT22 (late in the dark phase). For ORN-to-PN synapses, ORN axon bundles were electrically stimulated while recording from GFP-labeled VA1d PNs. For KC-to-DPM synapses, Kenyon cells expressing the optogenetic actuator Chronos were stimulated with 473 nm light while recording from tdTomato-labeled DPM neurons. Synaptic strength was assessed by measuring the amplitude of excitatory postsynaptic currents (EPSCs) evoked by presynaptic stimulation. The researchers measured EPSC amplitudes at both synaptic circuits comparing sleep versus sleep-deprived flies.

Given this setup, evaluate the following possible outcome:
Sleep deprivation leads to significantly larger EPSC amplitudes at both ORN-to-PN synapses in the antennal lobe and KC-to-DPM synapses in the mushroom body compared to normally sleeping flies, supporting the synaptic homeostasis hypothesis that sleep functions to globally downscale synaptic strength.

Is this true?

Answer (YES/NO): NO